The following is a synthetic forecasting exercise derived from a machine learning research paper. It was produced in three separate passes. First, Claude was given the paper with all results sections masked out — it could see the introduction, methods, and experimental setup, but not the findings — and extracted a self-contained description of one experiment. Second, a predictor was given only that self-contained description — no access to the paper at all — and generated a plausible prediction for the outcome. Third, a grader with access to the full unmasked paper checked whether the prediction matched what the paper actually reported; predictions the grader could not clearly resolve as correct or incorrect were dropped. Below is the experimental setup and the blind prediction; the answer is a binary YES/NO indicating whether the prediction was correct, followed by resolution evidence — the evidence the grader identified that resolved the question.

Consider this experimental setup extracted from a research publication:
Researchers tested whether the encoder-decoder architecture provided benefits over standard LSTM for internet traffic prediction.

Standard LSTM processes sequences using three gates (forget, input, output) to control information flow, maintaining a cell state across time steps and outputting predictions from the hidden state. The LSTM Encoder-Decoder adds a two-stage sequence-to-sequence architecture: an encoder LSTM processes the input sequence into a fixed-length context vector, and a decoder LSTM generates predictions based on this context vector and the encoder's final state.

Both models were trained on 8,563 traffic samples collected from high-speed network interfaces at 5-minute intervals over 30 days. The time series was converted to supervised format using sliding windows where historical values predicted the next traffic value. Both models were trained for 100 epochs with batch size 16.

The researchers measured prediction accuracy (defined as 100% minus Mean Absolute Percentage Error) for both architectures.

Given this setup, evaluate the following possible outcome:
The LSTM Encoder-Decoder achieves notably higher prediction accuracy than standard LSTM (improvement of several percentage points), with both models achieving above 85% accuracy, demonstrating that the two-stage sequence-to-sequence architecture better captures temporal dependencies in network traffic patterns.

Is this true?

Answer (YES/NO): NO